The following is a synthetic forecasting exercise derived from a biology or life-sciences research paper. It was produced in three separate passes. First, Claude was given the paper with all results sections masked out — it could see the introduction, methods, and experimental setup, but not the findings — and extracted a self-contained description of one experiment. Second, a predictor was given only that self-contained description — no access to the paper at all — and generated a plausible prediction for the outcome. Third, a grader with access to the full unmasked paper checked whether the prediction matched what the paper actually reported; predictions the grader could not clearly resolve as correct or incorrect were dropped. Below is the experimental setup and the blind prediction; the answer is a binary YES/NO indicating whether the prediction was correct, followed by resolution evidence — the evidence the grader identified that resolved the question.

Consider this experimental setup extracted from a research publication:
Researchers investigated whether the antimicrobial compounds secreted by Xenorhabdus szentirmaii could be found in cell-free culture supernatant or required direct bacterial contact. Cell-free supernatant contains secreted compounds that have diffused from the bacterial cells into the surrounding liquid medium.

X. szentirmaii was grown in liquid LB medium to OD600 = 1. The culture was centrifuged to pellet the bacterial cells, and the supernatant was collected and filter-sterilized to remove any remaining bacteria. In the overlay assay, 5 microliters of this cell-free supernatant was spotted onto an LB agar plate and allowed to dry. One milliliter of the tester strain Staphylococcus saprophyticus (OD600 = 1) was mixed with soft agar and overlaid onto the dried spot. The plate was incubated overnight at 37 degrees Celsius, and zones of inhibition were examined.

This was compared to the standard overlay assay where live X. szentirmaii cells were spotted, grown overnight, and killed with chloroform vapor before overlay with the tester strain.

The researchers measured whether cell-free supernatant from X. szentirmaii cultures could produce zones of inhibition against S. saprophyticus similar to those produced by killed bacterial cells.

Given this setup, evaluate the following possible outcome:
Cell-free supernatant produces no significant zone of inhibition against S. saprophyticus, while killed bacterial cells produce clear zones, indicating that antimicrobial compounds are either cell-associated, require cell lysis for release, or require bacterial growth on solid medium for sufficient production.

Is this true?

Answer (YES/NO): NO